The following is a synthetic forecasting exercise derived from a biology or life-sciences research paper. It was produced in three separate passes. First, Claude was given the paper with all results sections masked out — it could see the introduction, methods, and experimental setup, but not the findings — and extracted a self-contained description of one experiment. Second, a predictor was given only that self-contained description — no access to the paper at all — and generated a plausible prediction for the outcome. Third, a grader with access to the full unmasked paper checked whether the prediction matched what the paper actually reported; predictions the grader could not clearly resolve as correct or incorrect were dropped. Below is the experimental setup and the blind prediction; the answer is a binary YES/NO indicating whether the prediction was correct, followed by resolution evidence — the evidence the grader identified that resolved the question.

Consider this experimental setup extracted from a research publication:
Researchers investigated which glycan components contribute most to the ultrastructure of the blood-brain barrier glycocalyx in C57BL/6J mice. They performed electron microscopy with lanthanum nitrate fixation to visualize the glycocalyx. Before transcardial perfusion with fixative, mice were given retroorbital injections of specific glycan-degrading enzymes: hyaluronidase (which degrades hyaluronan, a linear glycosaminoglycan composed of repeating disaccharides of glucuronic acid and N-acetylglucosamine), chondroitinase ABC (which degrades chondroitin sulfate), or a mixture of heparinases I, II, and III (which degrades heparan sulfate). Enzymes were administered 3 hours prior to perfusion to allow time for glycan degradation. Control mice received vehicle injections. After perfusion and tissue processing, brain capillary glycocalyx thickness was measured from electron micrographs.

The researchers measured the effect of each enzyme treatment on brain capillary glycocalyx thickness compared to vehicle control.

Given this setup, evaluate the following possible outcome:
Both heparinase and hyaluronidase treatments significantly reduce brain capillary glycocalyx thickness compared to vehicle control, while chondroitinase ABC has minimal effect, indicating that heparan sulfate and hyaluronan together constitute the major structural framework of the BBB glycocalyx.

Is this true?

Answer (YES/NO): NO